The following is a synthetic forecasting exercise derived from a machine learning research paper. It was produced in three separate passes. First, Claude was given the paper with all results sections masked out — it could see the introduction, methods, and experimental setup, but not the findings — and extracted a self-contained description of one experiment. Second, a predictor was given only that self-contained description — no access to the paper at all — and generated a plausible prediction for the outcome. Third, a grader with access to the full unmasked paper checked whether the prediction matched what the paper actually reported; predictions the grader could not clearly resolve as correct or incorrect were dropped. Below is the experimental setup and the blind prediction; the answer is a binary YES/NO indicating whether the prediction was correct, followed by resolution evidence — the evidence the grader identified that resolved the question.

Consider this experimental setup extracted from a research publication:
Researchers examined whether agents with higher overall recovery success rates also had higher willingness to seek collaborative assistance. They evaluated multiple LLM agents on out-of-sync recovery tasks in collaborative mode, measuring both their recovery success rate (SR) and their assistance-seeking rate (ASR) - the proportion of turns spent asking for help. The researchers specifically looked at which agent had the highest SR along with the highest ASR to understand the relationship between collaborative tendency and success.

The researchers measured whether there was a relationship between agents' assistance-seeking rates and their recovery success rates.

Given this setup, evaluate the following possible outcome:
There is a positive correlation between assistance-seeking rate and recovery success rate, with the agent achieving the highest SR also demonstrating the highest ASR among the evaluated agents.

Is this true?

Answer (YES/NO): YES